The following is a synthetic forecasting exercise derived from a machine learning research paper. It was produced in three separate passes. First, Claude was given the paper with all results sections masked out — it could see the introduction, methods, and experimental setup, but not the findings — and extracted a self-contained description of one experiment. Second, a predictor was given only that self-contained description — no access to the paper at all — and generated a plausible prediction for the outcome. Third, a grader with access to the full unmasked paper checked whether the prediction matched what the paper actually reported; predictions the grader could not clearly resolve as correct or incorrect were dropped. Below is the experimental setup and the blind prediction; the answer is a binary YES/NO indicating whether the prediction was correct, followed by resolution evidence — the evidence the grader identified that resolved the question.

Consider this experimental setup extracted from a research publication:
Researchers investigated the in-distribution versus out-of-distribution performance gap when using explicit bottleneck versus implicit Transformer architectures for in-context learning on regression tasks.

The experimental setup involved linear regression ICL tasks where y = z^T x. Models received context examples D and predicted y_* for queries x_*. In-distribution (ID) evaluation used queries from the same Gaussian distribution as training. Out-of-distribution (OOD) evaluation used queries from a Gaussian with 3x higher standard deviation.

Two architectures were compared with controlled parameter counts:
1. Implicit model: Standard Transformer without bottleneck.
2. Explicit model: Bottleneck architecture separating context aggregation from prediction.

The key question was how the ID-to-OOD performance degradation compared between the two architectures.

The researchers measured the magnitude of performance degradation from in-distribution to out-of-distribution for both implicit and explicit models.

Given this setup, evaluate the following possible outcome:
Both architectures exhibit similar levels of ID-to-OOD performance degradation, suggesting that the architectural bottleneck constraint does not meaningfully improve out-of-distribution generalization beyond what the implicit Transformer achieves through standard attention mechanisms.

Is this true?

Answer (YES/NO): YES